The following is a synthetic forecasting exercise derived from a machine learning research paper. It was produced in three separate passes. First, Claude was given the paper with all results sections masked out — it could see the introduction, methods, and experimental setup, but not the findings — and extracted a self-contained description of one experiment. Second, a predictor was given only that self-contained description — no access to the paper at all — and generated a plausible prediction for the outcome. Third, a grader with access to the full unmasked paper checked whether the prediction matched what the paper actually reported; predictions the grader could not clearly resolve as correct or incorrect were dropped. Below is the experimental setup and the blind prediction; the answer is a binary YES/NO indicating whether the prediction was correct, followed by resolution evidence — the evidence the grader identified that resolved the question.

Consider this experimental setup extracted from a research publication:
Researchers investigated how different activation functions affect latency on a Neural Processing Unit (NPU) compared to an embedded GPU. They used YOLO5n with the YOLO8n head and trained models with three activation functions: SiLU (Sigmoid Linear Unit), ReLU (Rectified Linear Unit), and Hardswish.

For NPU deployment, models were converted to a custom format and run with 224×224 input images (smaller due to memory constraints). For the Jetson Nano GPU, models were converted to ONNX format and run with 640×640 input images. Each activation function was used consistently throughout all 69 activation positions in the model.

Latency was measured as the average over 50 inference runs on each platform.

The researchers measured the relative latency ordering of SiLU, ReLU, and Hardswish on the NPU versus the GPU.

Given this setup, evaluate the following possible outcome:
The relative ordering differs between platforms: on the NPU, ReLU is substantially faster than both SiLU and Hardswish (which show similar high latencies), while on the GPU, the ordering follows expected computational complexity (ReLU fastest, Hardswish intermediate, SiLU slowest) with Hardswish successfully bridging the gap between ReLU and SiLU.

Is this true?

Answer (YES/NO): NO